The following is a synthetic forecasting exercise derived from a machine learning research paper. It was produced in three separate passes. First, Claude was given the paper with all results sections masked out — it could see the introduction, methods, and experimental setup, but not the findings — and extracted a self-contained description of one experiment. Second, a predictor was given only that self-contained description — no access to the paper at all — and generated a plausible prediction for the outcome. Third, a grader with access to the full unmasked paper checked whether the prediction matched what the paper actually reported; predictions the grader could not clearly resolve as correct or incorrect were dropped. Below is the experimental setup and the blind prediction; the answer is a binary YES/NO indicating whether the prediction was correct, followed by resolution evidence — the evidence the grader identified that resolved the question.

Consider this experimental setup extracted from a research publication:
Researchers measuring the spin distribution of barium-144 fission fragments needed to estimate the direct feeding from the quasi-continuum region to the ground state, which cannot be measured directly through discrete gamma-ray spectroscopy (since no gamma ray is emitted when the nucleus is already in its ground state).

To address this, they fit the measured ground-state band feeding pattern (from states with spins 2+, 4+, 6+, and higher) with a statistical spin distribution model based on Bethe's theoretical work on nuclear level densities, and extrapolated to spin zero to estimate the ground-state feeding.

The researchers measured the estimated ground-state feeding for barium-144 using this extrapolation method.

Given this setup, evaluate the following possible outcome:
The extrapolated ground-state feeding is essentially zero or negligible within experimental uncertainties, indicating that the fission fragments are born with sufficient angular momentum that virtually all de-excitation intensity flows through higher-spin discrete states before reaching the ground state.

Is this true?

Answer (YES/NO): NO